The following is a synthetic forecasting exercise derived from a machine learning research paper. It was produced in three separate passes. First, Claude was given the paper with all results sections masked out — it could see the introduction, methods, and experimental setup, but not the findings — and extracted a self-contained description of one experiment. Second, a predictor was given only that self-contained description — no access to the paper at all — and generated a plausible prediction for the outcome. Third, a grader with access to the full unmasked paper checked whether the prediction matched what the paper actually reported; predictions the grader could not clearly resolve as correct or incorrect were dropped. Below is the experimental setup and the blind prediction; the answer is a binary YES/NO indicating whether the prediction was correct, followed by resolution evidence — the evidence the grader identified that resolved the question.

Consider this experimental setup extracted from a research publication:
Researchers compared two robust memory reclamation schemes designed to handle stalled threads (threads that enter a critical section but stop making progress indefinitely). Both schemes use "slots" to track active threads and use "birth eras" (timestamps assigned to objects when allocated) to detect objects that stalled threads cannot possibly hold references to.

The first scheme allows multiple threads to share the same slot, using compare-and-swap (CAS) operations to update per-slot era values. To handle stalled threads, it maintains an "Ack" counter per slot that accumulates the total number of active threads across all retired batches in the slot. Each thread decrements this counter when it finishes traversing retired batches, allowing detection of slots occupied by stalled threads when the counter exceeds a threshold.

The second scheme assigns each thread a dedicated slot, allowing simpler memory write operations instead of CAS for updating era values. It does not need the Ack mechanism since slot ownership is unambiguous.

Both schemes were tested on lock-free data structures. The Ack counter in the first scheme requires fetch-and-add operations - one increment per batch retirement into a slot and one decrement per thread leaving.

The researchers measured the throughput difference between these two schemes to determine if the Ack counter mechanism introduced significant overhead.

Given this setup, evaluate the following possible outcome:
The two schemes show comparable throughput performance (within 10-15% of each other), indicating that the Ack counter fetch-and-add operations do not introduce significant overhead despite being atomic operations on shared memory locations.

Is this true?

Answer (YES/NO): YES